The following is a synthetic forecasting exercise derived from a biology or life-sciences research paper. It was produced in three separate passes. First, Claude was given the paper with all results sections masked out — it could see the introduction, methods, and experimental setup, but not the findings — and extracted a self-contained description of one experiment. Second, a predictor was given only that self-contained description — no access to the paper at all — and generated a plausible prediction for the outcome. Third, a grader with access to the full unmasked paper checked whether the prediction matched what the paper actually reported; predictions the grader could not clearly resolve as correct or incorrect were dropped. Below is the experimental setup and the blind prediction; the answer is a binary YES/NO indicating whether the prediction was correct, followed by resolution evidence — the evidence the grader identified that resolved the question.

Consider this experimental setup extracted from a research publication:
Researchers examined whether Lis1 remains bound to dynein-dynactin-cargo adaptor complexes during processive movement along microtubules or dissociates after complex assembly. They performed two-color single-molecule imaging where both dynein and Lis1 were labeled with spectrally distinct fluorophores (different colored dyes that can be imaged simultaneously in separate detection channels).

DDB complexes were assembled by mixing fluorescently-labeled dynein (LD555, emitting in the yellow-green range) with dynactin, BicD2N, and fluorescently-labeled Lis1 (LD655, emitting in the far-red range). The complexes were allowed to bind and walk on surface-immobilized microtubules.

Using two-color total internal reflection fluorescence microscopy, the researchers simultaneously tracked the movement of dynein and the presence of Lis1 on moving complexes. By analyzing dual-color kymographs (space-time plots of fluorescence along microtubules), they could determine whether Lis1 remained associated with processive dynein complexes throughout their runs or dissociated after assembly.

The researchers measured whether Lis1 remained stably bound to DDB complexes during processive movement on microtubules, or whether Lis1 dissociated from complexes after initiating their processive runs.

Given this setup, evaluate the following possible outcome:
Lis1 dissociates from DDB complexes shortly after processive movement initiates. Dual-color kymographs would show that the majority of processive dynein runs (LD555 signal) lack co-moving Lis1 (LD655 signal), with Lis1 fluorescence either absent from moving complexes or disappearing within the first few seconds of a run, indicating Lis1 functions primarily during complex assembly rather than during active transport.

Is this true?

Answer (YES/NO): YES